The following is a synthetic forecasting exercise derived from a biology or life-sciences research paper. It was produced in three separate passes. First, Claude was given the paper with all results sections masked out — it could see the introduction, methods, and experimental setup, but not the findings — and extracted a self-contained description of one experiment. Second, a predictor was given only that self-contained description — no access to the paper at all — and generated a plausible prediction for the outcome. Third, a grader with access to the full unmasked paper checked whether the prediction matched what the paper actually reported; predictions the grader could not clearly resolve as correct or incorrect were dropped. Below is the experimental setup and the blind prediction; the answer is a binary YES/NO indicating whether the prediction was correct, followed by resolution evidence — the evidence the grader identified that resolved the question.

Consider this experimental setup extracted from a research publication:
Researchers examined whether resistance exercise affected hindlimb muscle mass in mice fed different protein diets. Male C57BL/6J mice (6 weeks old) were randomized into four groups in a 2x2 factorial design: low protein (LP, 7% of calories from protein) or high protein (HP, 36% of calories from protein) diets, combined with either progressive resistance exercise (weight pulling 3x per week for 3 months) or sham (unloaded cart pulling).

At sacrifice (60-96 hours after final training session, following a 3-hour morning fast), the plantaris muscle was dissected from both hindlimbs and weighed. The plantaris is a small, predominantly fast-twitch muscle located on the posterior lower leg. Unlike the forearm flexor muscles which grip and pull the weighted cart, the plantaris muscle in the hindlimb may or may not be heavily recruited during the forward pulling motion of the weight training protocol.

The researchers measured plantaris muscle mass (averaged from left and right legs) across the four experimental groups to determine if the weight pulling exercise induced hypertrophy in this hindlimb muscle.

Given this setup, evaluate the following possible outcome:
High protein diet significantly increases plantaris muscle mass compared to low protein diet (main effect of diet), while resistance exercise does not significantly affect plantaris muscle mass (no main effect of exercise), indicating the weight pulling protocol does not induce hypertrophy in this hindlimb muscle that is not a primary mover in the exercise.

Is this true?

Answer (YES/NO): YES